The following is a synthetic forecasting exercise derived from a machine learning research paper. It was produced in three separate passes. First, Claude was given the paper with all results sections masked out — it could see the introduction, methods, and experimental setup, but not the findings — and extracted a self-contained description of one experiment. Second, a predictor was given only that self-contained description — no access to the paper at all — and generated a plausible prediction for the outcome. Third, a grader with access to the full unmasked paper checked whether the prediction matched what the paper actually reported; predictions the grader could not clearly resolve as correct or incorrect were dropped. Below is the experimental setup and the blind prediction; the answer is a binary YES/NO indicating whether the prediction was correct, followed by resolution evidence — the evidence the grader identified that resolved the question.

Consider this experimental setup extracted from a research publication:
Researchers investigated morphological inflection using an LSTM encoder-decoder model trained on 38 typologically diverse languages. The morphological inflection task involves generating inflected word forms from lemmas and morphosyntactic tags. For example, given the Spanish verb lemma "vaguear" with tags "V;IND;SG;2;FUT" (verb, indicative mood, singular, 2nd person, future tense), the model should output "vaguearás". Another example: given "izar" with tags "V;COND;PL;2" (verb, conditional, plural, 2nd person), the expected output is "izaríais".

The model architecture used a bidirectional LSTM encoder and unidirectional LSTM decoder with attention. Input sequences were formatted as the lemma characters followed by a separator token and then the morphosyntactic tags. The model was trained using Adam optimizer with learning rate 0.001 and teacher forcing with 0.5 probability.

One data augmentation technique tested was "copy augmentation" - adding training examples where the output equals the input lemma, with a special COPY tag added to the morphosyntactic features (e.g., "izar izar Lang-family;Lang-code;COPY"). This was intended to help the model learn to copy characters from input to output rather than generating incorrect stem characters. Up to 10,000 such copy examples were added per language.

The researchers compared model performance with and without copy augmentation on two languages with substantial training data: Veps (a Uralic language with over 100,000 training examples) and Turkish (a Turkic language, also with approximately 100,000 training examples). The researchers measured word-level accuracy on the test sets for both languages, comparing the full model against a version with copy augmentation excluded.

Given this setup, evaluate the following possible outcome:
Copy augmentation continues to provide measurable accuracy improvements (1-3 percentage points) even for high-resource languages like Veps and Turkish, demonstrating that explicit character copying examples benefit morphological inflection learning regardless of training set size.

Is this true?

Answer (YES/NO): NO